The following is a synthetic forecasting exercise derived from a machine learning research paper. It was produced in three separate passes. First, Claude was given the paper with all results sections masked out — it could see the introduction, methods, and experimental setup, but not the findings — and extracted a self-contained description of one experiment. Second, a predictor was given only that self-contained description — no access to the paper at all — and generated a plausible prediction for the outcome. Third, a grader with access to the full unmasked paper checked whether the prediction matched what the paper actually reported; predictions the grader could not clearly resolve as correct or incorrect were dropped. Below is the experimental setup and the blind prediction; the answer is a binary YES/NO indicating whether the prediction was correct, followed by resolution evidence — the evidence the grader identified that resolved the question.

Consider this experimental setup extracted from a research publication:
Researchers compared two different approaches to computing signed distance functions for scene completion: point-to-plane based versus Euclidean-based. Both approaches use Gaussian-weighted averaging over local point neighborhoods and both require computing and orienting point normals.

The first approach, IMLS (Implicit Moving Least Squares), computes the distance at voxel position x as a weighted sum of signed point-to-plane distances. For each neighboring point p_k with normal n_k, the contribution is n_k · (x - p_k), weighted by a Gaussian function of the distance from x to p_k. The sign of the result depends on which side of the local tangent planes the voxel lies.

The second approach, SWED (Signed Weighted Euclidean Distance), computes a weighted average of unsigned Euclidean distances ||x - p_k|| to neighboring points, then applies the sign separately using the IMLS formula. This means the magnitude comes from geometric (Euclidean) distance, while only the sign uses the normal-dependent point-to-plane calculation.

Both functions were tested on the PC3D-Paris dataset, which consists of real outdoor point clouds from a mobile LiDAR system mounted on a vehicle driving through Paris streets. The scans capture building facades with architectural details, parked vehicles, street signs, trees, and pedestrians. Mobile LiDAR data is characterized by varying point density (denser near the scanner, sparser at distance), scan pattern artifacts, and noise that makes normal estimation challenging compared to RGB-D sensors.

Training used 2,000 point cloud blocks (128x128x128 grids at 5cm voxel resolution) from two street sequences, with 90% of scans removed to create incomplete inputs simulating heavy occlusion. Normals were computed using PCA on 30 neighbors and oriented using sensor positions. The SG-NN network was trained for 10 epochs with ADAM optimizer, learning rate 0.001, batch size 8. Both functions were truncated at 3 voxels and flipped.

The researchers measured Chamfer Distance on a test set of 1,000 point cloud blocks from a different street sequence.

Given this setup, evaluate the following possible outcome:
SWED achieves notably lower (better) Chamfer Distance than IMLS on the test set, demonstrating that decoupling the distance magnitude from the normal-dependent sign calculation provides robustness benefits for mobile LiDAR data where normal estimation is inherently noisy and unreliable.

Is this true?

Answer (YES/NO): NO